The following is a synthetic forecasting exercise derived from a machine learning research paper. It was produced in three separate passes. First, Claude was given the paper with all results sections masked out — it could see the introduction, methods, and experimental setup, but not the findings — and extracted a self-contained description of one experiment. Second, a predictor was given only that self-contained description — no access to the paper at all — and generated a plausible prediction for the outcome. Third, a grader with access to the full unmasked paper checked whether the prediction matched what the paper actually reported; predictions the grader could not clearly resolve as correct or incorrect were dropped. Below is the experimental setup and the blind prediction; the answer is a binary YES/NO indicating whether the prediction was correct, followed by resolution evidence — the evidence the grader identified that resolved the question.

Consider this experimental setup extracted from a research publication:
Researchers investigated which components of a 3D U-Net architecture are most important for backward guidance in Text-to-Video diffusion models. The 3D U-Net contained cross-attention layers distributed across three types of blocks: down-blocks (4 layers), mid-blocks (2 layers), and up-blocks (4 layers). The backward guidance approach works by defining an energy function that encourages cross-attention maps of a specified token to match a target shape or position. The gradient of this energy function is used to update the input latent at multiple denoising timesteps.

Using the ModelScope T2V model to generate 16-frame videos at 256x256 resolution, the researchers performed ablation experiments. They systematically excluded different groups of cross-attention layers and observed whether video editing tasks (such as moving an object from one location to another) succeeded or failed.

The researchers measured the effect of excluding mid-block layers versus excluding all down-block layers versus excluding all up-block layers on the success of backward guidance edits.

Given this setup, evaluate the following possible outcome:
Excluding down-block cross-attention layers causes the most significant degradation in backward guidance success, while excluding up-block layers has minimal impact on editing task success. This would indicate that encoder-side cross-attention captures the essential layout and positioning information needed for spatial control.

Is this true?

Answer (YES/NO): NO